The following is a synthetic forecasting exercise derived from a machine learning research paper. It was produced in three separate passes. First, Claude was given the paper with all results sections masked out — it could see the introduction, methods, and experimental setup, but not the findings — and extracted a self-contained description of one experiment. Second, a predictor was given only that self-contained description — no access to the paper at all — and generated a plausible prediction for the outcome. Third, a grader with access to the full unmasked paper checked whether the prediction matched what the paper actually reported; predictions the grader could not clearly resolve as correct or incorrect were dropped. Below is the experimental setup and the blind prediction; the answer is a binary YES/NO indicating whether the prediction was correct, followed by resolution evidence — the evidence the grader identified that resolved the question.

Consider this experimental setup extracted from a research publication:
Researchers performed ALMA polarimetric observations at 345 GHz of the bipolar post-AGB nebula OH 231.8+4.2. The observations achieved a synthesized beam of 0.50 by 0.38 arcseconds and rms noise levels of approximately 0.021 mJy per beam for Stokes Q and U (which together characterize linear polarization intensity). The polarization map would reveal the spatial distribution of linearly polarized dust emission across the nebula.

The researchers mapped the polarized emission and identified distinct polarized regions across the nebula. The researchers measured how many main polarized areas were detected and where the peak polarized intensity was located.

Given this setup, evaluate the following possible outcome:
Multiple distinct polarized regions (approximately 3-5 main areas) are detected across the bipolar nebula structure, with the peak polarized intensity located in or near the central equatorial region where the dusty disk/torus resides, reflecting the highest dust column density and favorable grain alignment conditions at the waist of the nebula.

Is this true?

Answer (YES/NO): YES